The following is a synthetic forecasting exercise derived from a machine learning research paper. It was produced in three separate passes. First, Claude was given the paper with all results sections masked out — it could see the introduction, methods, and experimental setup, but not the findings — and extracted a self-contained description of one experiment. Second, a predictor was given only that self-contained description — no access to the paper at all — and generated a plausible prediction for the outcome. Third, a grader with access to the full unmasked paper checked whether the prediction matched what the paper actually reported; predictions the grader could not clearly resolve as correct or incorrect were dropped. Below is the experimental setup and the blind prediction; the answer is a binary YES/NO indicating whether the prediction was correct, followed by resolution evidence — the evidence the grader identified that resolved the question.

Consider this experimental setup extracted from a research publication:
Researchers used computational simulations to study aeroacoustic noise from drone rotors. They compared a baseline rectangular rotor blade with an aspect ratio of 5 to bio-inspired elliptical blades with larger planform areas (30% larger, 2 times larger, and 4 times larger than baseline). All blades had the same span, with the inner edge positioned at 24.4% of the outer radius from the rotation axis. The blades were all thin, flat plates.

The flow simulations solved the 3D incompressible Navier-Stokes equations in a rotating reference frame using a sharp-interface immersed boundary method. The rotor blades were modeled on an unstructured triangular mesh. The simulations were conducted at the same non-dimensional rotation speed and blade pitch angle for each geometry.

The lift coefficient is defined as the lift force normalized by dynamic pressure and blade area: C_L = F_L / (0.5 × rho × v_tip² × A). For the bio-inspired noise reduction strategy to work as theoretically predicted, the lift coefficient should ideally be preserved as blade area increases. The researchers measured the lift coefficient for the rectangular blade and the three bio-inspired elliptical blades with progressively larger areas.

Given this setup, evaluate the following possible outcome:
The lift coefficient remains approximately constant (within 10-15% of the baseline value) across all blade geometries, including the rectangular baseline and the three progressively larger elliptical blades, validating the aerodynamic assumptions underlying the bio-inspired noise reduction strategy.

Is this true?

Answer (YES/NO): NO